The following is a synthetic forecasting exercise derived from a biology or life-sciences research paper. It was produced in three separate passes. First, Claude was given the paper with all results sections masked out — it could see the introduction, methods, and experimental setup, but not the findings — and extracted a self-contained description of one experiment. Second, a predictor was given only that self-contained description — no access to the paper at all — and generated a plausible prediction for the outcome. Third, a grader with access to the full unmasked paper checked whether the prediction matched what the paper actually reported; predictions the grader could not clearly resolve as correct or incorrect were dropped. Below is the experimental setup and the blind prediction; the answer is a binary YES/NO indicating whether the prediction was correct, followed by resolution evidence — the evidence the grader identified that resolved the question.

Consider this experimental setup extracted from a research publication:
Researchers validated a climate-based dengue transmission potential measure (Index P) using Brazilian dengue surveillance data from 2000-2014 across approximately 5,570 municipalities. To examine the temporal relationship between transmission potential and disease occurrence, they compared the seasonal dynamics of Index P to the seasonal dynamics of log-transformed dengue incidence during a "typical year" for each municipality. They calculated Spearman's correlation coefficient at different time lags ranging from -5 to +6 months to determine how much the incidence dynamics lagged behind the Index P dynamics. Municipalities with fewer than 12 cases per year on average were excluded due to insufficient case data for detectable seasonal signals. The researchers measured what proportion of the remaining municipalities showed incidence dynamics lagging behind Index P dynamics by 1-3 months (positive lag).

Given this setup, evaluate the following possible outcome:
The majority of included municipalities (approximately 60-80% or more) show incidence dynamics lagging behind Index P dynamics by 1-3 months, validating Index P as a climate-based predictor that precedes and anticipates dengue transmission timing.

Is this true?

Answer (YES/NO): YES